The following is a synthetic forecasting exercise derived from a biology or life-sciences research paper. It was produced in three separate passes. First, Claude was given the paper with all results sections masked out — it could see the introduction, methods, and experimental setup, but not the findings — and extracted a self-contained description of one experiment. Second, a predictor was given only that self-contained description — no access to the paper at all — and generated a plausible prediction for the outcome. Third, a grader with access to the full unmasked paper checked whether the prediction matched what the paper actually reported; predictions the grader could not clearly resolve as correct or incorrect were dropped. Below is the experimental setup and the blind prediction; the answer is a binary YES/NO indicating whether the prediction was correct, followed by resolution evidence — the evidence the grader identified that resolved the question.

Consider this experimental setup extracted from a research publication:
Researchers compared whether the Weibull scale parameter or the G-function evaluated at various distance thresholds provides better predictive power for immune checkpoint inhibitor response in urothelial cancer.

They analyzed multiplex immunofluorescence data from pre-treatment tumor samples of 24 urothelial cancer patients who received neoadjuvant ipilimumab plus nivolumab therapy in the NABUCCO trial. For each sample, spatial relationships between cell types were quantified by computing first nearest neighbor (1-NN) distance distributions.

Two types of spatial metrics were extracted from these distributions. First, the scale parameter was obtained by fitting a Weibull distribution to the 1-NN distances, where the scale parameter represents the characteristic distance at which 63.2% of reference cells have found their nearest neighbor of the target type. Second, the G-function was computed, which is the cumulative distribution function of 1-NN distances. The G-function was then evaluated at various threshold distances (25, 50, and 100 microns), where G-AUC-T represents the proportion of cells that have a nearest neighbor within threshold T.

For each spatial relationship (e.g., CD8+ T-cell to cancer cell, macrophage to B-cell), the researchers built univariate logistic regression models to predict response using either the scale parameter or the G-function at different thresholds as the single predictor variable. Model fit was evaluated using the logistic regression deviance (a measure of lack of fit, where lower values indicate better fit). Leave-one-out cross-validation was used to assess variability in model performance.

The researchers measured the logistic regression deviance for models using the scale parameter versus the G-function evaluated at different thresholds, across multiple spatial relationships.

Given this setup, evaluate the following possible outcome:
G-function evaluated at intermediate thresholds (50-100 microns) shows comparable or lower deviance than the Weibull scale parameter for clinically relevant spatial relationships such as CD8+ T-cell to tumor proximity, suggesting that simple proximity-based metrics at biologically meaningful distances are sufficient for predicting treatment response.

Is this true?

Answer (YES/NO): NO